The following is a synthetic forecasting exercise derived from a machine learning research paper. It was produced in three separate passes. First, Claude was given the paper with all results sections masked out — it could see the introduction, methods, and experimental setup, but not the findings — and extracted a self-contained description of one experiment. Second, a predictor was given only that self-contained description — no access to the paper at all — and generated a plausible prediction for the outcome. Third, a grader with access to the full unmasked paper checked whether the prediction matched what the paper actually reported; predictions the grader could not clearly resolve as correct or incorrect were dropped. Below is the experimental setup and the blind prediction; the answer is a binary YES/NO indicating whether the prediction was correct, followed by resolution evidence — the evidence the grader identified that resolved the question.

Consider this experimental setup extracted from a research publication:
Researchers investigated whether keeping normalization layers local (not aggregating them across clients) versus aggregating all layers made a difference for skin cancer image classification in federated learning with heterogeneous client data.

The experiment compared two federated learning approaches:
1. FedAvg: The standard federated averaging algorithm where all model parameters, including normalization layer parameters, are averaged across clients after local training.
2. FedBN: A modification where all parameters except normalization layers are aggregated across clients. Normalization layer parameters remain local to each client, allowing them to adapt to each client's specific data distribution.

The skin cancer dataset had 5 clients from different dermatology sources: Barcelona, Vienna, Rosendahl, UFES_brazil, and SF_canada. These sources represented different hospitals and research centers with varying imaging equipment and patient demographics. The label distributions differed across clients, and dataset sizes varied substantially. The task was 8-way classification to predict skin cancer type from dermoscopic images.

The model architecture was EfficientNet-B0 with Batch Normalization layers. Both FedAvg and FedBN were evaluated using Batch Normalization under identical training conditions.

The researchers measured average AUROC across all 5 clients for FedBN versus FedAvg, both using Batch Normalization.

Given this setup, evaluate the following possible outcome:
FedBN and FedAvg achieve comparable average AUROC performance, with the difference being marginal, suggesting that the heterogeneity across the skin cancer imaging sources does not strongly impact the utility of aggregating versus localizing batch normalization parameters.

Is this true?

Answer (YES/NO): NO